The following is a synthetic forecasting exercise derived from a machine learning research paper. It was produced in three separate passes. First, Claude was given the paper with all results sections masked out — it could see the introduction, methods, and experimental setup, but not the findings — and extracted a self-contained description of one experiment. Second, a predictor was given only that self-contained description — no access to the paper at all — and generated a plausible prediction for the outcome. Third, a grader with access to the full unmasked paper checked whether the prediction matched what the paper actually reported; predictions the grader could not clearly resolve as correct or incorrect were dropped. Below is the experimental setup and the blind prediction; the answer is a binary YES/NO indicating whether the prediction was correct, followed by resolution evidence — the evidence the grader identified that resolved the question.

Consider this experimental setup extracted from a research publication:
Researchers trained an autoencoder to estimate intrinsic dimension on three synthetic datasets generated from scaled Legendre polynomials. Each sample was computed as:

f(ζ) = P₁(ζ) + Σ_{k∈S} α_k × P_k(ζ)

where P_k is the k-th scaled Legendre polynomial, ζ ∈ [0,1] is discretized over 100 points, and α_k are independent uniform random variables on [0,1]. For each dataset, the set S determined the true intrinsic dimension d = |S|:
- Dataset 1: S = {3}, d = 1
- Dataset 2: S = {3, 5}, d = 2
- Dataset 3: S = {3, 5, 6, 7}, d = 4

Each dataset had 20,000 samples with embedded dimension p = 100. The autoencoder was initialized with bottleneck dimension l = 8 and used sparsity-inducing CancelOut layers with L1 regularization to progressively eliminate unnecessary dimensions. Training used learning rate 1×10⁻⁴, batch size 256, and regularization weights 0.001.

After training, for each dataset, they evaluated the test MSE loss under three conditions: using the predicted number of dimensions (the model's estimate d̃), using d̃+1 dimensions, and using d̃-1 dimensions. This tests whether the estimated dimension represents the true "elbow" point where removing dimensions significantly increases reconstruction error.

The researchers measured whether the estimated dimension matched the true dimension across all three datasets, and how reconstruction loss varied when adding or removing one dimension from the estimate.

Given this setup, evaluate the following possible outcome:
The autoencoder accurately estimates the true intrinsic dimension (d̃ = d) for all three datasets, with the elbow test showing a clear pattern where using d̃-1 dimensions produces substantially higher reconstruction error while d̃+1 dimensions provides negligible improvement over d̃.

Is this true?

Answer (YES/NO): YES